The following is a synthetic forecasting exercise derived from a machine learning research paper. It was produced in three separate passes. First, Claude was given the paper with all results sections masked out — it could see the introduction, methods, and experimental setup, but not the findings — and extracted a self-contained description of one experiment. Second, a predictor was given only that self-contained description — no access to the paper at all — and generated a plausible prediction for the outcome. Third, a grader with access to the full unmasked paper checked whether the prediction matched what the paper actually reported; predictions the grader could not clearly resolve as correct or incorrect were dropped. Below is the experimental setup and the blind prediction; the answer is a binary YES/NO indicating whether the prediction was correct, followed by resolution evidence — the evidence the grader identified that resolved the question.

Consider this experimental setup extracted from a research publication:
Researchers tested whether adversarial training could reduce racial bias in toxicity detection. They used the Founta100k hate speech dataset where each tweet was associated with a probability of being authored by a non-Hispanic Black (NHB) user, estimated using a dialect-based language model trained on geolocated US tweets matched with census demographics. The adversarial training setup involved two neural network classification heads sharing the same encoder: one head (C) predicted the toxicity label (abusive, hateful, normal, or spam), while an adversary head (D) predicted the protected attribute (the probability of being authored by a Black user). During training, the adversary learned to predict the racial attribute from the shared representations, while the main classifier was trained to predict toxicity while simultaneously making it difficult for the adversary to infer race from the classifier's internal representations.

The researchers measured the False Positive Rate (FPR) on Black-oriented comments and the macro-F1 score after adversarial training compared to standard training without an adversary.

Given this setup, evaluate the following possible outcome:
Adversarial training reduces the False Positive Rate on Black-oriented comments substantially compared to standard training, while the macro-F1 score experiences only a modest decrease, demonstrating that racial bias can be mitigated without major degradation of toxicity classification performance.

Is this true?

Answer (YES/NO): NO